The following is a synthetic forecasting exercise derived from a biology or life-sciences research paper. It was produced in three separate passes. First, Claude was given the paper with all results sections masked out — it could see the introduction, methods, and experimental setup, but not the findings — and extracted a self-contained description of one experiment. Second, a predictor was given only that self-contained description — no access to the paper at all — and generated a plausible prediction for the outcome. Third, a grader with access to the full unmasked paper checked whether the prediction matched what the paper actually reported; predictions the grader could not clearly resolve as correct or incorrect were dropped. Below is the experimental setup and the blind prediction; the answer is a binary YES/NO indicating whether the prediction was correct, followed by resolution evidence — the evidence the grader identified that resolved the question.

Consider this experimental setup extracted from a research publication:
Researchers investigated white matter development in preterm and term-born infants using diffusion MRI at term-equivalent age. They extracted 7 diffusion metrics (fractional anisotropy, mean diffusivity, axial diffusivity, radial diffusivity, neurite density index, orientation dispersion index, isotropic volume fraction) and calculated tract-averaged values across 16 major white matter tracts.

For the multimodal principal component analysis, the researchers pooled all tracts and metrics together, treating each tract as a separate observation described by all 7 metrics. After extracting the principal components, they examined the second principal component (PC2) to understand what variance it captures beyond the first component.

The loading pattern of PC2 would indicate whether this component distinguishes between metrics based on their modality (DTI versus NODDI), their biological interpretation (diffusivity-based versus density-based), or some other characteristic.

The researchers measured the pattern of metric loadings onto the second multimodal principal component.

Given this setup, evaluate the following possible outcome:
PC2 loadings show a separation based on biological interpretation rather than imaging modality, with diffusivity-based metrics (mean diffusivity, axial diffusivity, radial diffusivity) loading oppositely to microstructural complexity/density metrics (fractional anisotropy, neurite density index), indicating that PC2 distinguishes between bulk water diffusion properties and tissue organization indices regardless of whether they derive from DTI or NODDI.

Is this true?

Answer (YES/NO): NO